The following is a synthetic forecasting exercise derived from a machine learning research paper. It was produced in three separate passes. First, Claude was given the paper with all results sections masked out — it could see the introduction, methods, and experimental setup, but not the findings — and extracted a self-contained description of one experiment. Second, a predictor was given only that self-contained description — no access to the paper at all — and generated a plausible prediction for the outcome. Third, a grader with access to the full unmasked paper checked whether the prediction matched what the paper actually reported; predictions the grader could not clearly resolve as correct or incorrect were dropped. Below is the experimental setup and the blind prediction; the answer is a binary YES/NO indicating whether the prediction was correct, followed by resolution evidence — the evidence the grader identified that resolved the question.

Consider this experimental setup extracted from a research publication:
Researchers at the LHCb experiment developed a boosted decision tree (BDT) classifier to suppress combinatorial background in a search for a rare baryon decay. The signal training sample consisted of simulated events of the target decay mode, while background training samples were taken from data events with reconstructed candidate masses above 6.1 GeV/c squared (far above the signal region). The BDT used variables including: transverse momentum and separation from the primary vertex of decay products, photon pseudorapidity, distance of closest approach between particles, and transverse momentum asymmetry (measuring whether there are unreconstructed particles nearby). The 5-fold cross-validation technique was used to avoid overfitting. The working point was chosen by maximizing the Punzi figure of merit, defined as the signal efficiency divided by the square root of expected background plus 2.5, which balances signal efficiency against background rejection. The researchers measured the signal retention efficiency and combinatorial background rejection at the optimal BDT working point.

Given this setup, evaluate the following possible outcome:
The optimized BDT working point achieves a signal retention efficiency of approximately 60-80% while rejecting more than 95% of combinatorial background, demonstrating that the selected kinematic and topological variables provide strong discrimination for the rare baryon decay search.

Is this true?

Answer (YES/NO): YES